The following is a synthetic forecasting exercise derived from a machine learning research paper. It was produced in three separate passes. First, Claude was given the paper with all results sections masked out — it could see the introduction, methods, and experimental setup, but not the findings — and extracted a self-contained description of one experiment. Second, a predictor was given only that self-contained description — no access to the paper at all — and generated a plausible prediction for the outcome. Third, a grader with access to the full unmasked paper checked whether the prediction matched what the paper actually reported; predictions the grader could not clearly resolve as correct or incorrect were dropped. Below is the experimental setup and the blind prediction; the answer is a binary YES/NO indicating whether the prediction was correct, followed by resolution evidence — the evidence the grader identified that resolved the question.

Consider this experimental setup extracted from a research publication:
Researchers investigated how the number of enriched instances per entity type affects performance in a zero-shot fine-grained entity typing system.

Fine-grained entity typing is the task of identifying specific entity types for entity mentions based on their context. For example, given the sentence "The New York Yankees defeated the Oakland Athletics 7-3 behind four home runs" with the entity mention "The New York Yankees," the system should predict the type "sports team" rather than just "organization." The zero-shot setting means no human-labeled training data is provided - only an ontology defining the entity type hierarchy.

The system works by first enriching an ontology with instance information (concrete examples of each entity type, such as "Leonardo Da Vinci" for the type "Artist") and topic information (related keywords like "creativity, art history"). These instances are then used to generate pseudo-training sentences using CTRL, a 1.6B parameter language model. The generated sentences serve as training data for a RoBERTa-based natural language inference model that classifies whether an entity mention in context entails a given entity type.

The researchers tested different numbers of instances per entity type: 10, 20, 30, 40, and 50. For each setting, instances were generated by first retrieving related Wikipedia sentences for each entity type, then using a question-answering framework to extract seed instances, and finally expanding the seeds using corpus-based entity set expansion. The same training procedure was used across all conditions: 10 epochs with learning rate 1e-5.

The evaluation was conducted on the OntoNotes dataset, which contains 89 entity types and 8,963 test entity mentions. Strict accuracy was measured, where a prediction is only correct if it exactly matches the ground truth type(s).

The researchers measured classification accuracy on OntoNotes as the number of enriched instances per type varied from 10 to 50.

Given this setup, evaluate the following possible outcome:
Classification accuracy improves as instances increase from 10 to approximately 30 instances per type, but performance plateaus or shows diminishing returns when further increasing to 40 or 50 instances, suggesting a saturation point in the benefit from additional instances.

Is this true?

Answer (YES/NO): NO